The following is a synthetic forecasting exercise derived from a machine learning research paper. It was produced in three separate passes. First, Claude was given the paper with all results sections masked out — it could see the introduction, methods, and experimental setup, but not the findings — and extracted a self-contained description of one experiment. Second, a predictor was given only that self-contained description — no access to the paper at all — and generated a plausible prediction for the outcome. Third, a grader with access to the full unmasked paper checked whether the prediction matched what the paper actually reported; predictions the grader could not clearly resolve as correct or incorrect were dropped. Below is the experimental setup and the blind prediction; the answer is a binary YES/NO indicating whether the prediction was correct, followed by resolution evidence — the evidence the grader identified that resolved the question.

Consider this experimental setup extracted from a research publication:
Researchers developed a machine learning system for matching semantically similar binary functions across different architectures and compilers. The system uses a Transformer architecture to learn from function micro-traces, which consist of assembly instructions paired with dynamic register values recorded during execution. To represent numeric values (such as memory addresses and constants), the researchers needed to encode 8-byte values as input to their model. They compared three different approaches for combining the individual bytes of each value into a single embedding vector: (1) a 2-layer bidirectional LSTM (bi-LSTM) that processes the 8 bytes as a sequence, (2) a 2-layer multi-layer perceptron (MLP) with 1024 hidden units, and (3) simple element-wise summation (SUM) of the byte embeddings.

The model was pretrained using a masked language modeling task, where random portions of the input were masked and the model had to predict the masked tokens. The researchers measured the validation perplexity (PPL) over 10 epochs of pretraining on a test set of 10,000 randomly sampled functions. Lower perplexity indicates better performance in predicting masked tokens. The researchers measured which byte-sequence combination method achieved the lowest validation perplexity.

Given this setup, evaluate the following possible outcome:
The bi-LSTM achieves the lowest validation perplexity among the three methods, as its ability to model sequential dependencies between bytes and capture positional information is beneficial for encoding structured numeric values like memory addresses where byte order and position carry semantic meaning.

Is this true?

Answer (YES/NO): YES